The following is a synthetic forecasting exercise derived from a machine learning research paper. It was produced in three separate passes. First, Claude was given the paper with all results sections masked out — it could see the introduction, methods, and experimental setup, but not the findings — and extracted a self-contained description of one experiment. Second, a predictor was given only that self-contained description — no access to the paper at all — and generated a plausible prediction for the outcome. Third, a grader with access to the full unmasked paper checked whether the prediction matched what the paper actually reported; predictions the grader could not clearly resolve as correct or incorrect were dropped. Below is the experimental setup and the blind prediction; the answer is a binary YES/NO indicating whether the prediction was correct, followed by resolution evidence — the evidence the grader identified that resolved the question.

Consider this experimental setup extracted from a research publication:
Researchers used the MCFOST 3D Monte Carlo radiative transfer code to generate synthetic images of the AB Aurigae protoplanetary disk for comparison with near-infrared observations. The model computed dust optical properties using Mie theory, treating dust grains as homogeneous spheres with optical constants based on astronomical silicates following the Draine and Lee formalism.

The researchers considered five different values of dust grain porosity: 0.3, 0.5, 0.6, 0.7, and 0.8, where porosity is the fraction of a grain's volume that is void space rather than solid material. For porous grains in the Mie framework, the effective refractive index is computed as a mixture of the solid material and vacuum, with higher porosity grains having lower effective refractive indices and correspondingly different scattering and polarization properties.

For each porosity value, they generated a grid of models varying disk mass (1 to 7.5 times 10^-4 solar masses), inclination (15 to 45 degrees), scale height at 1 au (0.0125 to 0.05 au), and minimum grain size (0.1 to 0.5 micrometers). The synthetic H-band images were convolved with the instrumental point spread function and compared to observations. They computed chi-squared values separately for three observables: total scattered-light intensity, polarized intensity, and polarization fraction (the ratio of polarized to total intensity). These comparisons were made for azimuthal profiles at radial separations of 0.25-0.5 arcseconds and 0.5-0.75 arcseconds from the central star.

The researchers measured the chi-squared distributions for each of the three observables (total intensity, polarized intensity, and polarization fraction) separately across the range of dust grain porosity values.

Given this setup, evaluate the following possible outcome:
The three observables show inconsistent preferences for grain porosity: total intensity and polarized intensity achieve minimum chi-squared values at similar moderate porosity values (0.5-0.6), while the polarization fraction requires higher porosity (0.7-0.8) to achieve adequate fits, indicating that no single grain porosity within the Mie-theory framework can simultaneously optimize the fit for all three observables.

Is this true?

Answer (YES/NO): NO